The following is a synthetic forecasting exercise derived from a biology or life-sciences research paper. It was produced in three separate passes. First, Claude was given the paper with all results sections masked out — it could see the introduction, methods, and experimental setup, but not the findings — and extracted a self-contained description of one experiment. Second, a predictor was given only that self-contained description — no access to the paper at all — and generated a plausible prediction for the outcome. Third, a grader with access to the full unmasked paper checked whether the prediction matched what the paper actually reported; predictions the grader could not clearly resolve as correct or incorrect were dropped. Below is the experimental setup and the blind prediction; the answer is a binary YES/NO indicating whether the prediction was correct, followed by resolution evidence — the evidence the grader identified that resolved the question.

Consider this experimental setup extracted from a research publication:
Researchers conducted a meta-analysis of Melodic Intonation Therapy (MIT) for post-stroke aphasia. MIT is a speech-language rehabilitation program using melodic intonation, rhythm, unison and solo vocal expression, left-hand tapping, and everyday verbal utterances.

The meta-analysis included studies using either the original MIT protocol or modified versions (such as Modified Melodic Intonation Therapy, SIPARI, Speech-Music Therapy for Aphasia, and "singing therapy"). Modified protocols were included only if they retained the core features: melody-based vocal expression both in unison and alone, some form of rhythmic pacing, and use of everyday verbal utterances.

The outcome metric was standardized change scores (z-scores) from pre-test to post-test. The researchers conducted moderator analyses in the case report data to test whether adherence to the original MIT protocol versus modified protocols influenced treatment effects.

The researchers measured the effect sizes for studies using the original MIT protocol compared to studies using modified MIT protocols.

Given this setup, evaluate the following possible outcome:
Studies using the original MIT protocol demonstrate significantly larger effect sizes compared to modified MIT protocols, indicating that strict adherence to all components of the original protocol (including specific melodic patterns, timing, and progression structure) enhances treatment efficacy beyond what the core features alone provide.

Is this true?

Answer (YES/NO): NO